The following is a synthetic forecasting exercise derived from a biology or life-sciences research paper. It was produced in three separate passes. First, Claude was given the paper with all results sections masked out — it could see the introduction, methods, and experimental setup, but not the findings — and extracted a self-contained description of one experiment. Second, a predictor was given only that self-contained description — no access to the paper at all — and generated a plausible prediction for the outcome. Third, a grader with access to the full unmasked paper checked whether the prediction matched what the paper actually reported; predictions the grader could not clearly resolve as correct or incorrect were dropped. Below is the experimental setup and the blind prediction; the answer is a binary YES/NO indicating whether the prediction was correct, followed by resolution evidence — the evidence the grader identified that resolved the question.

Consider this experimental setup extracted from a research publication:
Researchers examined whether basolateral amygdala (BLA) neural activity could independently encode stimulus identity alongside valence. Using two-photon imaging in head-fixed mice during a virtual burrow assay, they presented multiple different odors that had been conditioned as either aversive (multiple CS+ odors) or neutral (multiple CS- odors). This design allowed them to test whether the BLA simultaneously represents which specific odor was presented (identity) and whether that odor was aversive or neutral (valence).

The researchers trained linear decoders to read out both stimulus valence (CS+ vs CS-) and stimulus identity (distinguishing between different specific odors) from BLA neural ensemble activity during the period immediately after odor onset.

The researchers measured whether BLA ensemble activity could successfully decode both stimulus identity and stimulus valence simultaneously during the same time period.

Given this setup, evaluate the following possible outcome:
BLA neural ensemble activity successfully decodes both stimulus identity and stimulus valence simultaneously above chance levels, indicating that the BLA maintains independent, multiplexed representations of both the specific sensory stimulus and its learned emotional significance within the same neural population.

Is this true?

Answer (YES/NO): YES